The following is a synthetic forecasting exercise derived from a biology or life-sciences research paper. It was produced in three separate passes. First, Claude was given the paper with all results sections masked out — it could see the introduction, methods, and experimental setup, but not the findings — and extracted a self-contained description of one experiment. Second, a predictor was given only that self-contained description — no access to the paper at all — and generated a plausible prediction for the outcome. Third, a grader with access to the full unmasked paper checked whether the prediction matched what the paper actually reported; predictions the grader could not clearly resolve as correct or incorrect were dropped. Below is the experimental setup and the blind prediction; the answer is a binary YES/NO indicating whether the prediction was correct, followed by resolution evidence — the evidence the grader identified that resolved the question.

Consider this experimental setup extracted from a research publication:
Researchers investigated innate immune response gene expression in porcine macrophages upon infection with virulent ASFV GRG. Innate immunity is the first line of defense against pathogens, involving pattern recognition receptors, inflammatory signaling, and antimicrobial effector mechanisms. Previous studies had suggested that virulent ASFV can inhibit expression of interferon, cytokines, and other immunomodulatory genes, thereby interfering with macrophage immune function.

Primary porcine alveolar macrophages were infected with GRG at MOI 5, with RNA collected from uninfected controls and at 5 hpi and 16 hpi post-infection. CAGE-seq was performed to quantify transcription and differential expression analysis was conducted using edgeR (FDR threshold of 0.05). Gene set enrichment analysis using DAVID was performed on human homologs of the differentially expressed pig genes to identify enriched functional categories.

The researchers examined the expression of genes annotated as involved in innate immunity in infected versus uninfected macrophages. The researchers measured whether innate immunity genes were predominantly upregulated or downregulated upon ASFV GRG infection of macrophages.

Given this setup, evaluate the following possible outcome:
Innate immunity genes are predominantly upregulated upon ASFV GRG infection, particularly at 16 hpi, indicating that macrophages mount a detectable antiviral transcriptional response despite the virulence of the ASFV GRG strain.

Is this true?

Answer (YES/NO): NO